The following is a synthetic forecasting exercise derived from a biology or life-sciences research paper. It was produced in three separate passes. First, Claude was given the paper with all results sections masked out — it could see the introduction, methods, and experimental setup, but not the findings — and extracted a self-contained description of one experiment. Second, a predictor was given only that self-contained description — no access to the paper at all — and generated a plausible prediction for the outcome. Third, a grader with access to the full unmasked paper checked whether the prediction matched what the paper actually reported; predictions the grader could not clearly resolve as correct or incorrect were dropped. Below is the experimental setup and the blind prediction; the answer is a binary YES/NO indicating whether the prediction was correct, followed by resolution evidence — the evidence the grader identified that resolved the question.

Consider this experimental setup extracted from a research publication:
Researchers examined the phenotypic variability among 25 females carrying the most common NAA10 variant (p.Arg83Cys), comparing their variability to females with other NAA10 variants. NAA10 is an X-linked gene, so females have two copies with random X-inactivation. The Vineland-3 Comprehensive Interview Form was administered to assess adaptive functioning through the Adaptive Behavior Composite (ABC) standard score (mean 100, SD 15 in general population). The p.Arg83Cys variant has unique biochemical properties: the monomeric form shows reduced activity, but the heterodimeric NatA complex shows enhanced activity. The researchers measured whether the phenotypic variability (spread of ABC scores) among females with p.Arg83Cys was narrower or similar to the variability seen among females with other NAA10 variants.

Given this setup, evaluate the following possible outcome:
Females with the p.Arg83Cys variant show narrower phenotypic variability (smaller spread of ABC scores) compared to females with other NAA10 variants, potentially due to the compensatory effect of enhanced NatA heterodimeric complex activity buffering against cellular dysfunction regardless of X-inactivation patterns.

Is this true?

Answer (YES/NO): NO